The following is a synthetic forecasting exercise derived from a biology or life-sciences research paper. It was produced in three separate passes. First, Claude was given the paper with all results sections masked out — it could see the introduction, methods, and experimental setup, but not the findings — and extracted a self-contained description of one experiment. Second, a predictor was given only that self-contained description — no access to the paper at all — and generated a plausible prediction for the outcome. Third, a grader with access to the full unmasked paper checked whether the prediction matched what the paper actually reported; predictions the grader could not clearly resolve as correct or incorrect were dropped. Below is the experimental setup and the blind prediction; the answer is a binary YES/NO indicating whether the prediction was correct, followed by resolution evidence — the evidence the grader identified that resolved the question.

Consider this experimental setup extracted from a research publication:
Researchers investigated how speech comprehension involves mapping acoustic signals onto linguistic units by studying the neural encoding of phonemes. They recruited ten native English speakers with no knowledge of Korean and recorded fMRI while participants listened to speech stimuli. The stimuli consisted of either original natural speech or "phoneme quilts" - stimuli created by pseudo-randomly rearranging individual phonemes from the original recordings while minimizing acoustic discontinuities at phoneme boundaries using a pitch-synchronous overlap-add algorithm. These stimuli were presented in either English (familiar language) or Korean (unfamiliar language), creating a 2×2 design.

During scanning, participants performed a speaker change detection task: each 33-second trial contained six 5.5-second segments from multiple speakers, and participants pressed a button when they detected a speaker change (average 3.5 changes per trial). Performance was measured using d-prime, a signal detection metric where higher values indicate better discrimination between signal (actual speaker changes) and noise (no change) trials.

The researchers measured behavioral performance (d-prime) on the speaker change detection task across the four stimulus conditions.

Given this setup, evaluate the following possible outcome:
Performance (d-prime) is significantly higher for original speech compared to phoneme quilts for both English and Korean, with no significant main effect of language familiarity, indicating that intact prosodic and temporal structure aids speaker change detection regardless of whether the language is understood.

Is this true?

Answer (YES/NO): YES